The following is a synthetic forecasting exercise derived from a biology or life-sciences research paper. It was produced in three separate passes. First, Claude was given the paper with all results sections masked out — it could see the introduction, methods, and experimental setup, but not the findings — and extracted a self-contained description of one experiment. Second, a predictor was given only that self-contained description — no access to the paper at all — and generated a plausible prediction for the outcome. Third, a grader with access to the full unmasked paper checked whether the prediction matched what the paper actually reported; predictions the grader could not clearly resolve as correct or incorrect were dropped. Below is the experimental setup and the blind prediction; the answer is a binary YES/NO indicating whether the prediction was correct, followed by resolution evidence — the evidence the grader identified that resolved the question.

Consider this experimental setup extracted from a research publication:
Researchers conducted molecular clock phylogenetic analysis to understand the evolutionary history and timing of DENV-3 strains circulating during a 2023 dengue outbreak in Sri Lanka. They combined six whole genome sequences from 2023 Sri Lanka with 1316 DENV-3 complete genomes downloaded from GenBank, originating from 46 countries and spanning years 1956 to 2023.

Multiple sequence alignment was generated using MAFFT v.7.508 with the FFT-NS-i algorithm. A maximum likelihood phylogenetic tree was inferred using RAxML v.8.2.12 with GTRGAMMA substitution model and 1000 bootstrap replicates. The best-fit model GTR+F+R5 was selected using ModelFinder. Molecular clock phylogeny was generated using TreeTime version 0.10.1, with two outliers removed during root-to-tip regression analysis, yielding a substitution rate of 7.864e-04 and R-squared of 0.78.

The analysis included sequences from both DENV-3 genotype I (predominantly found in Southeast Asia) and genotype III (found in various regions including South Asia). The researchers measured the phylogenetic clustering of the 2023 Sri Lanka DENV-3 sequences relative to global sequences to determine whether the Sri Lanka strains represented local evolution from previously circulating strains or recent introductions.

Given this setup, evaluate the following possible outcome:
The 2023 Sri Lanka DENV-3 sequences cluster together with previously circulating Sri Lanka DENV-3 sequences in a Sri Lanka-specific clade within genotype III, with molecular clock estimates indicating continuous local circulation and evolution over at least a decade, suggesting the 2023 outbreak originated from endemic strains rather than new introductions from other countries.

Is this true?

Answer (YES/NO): NO